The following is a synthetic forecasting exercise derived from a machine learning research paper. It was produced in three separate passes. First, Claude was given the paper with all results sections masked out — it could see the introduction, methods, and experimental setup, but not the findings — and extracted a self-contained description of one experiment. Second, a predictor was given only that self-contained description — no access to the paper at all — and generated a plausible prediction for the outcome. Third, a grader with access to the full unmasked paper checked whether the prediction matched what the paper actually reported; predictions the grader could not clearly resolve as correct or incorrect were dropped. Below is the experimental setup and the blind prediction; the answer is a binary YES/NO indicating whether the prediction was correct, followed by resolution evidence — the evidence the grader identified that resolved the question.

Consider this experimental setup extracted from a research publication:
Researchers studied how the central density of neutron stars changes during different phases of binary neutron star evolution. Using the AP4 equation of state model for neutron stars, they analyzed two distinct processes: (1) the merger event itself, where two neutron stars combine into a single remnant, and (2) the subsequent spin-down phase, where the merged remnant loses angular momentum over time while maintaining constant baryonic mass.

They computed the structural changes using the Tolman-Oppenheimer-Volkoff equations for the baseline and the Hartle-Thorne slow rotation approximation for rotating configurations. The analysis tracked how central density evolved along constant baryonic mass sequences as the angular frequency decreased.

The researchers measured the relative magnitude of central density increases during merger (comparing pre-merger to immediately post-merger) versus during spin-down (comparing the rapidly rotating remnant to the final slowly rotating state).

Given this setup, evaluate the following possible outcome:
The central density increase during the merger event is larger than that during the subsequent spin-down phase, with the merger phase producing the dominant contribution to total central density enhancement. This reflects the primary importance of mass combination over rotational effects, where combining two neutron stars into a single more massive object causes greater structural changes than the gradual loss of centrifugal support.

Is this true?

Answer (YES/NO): YES